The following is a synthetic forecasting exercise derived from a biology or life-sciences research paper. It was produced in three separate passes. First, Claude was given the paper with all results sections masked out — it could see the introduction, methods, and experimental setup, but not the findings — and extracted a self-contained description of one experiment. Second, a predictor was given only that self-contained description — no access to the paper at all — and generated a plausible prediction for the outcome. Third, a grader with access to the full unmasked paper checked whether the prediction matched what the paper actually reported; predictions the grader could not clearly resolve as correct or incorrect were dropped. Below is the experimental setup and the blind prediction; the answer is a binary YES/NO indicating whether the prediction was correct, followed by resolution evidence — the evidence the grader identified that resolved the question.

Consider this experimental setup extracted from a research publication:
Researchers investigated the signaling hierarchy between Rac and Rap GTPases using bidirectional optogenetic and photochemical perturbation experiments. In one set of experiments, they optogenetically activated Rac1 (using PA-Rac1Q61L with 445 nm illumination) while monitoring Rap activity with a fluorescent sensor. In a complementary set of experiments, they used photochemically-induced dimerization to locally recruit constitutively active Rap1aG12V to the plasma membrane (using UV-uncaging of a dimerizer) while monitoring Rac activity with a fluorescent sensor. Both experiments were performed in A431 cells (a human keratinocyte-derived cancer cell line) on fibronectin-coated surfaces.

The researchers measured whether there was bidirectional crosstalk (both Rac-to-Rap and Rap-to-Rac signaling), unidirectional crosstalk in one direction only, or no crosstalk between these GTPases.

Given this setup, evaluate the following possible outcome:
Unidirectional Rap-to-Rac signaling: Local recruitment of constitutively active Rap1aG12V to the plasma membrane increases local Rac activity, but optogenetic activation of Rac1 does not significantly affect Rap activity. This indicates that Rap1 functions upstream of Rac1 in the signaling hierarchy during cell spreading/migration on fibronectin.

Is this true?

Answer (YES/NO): YES